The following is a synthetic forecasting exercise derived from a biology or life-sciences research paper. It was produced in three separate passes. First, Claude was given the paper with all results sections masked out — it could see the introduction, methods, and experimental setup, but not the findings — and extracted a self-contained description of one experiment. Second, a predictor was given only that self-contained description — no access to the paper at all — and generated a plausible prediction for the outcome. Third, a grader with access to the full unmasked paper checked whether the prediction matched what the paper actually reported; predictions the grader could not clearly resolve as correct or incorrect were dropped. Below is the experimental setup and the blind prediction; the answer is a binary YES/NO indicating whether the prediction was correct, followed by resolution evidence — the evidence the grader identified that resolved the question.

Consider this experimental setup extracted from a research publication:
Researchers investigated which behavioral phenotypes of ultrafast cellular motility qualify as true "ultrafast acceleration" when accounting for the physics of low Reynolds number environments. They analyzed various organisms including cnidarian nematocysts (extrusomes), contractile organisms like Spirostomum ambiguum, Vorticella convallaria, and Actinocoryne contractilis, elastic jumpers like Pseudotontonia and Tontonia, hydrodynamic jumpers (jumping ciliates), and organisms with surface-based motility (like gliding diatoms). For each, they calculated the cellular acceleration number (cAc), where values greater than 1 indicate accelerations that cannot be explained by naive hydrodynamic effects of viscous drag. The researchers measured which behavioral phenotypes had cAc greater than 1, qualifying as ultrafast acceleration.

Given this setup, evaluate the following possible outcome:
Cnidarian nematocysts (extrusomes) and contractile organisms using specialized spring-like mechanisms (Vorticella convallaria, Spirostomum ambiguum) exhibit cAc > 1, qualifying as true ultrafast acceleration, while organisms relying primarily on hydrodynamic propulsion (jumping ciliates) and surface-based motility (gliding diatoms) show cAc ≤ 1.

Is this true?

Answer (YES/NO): YES